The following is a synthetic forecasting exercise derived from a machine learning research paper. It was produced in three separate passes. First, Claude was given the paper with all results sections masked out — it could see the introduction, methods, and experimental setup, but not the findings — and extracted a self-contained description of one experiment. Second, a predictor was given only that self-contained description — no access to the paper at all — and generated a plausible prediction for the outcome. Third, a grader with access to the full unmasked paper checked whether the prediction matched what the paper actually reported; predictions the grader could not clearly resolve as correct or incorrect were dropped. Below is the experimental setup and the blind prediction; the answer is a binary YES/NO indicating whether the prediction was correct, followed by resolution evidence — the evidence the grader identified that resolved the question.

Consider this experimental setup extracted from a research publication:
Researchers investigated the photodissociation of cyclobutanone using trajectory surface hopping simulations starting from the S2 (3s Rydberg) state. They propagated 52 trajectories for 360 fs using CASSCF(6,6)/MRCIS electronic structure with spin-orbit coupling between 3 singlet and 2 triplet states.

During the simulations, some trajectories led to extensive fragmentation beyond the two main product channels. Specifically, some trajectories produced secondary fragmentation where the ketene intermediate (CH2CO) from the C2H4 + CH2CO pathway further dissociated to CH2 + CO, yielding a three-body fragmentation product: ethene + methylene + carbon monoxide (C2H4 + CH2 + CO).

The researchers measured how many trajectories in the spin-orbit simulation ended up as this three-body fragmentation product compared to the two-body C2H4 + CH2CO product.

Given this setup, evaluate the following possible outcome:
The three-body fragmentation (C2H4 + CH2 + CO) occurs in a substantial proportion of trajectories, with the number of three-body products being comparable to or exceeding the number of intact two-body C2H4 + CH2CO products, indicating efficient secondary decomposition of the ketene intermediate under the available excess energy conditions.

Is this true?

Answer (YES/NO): NO